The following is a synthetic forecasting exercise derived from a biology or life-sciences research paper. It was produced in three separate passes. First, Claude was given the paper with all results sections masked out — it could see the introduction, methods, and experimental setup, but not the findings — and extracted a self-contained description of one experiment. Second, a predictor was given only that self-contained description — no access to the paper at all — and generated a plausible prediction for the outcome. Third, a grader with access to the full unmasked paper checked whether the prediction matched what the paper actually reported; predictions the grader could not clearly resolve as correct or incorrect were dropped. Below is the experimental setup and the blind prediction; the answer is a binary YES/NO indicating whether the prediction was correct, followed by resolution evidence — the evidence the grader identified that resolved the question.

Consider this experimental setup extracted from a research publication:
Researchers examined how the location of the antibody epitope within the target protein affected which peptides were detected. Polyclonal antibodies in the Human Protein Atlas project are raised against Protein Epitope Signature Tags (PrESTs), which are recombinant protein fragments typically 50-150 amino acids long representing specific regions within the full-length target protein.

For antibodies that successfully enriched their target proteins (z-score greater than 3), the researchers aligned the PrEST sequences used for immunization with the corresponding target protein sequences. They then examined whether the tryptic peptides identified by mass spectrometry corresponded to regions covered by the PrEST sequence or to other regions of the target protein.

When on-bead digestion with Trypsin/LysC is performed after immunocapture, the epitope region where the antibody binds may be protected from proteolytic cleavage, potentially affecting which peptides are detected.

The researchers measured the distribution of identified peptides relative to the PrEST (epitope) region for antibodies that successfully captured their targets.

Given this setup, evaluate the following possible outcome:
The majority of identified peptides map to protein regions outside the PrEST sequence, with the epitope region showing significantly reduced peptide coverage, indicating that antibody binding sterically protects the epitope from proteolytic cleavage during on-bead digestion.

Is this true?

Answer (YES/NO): NO